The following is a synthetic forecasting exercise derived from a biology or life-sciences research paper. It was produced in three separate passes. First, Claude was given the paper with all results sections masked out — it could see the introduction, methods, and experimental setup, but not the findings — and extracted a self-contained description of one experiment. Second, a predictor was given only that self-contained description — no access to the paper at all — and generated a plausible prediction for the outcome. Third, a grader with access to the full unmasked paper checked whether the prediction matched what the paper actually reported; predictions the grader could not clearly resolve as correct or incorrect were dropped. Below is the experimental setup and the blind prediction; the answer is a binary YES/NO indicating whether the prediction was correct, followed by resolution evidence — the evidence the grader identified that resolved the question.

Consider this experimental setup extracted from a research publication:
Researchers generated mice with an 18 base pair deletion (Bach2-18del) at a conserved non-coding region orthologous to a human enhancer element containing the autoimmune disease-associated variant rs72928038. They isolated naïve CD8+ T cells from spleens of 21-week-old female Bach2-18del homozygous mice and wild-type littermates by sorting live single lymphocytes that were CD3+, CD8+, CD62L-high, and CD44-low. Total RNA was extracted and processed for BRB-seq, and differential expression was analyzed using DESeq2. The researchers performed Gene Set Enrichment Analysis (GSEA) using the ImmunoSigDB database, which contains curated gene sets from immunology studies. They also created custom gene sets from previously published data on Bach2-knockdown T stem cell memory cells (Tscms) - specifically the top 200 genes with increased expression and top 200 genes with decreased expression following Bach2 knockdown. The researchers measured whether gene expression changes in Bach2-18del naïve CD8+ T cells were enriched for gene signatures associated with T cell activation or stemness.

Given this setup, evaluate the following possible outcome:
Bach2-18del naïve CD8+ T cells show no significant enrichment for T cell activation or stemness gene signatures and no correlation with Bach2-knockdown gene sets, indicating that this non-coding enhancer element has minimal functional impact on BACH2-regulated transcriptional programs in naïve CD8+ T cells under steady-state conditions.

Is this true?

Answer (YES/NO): NO